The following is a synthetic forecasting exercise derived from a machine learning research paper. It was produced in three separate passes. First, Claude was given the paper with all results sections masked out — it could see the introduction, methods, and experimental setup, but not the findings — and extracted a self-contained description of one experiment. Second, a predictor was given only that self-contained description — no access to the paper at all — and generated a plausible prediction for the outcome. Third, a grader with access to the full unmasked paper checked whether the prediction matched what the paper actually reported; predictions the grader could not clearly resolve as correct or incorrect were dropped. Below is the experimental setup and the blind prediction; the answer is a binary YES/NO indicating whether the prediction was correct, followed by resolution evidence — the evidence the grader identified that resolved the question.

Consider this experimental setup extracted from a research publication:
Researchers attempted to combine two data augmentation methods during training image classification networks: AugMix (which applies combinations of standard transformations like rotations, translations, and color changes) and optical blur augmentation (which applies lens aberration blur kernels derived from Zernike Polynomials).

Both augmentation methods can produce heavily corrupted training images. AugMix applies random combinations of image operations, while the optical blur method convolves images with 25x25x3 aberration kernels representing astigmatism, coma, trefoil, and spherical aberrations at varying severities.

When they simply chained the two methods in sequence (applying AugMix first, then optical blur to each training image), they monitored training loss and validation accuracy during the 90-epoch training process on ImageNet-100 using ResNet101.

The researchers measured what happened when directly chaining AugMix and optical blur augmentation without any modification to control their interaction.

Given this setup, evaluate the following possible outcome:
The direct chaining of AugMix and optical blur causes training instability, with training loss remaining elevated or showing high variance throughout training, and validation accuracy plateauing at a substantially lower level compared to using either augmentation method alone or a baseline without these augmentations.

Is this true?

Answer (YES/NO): YES